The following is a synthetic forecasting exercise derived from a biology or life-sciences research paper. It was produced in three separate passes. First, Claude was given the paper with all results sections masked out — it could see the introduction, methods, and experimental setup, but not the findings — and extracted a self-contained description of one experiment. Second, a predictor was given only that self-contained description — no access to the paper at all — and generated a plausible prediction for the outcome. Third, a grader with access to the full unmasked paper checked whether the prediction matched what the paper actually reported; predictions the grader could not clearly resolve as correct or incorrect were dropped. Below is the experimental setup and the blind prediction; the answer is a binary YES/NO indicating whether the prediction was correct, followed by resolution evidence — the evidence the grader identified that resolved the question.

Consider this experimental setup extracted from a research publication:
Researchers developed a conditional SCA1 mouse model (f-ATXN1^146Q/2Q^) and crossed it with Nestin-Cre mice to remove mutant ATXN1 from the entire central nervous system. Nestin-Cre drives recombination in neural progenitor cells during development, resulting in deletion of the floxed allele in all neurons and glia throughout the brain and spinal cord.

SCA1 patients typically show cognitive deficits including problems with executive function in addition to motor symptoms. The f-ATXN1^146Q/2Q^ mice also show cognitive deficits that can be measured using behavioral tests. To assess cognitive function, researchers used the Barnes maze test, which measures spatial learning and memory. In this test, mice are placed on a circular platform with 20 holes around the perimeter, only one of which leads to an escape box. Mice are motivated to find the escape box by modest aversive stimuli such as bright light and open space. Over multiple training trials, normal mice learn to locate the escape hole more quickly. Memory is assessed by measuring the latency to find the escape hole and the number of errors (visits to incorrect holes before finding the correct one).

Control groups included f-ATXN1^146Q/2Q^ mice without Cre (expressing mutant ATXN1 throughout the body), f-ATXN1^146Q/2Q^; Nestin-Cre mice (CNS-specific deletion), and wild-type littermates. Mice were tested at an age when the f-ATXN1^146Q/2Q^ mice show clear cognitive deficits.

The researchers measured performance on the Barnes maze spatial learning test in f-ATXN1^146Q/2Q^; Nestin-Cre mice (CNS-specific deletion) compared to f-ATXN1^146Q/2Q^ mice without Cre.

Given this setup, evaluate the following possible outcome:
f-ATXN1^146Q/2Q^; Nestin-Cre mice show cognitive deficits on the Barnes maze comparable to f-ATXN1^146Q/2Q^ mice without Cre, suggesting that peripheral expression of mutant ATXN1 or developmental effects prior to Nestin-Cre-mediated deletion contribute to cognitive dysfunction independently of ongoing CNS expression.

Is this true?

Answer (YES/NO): NO